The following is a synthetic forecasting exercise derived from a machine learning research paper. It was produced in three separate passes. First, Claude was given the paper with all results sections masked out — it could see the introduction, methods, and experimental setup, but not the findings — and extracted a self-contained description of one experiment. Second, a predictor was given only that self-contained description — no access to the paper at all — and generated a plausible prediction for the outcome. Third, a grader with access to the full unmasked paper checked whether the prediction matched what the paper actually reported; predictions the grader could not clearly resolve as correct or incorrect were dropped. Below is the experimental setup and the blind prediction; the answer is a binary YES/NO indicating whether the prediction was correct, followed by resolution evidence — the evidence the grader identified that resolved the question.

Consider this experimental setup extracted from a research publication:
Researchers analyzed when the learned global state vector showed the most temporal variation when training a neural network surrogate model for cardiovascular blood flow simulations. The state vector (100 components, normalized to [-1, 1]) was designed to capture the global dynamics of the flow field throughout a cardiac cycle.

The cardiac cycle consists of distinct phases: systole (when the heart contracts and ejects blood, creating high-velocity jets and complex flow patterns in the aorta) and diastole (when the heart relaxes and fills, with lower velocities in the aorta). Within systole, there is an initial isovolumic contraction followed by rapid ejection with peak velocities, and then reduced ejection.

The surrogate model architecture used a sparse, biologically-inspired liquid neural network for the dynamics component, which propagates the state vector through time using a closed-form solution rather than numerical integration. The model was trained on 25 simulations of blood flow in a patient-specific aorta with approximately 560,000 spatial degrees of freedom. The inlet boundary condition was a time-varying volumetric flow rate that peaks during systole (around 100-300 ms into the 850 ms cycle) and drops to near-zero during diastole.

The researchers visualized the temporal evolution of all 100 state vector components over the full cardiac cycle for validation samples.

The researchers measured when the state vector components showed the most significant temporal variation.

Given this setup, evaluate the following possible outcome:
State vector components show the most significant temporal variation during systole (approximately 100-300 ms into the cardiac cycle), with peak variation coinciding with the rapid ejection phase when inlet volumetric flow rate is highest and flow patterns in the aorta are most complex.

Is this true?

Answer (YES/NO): YES